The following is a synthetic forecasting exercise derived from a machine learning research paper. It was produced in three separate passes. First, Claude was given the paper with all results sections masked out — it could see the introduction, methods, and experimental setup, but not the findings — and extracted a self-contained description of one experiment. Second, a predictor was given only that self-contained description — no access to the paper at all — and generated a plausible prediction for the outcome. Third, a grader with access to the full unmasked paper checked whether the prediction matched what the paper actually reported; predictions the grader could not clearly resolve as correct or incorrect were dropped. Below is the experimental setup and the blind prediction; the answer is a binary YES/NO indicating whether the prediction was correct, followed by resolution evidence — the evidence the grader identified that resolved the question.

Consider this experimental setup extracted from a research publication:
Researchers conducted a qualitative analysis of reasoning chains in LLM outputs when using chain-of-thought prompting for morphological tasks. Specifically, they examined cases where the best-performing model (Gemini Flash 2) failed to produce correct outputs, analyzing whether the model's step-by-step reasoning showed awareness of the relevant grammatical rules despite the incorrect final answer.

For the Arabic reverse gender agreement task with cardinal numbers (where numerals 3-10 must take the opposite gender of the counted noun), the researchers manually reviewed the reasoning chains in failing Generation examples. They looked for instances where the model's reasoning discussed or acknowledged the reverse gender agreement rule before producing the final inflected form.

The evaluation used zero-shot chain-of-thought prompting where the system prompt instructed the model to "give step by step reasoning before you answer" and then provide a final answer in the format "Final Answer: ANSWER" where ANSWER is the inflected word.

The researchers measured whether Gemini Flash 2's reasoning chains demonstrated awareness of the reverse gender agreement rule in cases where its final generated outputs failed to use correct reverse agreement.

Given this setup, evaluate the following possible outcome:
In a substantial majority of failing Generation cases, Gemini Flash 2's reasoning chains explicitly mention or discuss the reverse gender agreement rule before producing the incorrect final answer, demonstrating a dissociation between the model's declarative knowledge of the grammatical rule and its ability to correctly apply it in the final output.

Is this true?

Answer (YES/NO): YES